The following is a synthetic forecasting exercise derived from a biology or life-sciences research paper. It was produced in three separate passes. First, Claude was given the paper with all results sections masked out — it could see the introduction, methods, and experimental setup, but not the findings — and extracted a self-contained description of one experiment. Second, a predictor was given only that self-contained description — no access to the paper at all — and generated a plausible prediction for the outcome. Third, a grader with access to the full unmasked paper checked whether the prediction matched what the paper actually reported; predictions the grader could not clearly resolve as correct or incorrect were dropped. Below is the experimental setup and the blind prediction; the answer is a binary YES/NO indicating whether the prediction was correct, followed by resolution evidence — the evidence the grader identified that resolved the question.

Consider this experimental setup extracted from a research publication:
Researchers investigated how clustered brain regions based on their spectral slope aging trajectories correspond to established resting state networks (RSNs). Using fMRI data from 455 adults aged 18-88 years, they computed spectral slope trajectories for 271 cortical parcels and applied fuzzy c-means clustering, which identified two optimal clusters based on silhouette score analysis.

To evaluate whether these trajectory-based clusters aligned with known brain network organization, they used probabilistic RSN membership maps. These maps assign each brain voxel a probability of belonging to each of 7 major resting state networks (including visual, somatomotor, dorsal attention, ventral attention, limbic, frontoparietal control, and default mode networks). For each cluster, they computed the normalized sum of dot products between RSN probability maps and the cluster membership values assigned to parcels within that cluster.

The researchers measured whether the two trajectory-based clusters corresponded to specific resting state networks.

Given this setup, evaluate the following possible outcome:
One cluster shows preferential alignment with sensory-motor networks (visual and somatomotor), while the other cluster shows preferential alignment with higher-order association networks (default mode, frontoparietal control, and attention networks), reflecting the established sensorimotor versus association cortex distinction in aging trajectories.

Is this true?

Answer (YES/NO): NO